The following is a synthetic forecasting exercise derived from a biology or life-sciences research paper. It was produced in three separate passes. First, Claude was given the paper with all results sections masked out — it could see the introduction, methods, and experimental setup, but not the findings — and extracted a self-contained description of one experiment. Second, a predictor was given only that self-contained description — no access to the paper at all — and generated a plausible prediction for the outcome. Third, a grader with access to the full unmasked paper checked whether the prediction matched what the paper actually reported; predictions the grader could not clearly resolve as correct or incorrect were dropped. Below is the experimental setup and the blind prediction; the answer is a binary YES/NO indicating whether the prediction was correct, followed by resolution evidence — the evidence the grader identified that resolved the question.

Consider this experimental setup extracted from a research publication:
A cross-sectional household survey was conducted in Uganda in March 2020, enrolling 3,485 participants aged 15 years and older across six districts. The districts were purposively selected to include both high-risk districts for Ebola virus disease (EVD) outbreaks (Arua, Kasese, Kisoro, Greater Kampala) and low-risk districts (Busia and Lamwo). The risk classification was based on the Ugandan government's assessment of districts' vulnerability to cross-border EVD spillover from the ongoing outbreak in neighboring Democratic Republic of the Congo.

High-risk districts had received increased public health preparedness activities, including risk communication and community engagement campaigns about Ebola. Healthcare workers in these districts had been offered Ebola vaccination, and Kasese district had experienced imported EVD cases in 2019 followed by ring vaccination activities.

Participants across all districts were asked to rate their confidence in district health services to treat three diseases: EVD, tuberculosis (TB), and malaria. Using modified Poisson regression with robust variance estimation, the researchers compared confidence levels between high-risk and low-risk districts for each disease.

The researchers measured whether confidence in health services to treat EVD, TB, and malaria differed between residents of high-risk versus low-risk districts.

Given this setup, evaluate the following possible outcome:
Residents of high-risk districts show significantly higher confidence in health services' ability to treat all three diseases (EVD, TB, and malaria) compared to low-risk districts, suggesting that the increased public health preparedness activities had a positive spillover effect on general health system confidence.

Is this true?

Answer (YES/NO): NO